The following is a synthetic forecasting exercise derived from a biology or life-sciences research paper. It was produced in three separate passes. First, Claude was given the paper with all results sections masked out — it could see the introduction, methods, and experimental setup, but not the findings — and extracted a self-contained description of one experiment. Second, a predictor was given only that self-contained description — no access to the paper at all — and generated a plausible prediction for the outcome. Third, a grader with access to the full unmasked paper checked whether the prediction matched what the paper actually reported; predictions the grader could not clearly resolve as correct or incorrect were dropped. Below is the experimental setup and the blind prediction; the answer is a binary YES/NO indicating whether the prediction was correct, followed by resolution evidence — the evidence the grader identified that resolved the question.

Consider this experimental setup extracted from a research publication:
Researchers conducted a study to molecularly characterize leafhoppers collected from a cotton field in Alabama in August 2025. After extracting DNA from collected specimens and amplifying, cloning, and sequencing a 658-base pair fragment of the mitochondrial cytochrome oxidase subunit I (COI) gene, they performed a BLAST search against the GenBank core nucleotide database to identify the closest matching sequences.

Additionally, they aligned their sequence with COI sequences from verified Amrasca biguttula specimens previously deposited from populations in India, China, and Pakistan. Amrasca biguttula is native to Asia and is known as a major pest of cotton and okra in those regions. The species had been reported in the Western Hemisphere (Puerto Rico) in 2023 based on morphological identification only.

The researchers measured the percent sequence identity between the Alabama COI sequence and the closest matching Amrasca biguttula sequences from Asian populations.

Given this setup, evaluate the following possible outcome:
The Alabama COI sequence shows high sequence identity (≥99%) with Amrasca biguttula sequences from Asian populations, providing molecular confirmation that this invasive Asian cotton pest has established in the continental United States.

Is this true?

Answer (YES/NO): YES